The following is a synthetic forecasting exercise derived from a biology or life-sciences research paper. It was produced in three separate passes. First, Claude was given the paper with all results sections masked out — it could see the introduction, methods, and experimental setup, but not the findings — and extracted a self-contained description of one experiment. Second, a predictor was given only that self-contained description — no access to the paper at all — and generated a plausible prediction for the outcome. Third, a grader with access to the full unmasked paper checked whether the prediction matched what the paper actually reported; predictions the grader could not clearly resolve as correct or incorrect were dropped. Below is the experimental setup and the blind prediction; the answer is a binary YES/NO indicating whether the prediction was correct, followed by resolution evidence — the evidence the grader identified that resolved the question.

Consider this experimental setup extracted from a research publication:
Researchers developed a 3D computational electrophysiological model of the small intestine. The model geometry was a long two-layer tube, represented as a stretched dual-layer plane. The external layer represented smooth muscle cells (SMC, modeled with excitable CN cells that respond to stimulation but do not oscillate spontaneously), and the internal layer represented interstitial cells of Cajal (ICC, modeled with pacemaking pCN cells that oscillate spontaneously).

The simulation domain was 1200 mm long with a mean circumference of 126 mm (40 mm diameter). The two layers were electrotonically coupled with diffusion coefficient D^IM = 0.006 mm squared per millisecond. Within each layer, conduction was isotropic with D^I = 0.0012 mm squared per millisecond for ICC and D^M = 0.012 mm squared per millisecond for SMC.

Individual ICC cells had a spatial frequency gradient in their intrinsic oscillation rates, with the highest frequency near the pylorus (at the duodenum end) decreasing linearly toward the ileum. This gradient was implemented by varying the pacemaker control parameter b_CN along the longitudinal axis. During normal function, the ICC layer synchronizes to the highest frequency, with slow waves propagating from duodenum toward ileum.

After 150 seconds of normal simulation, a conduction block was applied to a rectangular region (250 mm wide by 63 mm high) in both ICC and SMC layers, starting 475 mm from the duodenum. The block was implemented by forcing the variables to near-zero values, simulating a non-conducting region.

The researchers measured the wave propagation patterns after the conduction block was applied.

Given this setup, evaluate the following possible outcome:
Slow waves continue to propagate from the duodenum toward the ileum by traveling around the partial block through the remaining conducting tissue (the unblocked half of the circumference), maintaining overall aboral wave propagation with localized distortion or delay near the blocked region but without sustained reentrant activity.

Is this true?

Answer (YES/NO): NO